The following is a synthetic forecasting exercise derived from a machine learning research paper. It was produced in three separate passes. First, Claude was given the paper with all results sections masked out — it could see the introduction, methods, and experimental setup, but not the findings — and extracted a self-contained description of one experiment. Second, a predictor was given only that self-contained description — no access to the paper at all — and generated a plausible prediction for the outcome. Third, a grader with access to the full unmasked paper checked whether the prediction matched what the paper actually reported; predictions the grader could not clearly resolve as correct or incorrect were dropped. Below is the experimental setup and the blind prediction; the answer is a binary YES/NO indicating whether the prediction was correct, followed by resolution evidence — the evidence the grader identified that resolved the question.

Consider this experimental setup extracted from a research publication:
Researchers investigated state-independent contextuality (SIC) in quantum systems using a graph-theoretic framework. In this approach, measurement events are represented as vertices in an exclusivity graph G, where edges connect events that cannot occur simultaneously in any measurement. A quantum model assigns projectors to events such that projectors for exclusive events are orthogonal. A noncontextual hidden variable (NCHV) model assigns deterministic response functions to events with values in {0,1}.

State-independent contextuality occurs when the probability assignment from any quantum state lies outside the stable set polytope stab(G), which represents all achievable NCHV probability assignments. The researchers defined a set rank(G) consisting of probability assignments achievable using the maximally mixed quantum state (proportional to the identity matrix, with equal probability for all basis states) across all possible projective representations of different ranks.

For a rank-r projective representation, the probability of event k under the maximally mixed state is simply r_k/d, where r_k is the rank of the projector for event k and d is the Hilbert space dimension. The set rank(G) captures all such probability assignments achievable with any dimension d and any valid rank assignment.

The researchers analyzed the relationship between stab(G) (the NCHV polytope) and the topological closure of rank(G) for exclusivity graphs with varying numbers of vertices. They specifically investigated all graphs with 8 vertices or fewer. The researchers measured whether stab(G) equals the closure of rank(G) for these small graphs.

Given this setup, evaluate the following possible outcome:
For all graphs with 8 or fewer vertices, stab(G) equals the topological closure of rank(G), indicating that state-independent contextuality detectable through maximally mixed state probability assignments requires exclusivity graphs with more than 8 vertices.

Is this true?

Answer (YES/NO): YES